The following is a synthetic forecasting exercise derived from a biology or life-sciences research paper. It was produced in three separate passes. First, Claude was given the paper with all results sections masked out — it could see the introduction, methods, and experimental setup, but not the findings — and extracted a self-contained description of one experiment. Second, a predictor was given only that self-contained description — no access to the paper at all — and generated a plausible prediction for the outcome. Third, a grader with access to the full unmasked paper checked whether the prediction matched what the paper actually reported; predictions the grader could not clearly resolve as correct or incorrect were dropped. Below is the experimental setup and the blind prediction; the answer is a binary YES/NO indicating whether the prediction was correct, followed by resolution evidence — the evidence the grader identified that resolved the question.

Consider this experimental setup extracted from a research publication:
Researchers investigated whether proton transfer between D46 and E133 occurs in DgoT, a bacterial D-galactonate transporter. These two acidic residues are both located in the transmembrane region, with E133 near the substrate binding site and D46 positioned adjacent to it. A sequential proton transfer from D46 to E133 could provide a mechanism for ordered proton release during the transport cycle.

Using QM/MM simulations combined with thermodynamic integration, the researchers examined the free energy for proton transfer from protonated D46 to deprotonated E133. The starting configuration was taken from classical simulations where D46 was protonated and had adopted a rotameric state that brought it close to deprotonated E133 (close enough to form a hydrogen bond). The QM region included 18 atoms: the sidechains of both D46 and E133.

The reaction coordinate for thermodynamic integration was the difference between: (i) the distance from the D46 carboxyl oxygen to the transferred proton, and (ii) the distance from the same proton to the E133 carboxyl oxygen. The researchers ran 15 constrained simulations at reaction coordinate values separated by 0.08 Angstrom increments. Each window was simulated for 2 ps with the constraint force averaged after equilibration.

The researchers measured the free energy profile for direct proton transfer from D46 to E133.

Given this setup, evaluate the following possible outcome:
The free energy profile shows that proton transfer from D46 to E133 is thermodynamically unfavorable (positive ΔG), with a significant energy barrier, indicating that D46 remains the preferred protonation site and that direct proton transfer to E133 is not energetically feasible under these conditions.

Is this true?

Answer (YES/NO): NO